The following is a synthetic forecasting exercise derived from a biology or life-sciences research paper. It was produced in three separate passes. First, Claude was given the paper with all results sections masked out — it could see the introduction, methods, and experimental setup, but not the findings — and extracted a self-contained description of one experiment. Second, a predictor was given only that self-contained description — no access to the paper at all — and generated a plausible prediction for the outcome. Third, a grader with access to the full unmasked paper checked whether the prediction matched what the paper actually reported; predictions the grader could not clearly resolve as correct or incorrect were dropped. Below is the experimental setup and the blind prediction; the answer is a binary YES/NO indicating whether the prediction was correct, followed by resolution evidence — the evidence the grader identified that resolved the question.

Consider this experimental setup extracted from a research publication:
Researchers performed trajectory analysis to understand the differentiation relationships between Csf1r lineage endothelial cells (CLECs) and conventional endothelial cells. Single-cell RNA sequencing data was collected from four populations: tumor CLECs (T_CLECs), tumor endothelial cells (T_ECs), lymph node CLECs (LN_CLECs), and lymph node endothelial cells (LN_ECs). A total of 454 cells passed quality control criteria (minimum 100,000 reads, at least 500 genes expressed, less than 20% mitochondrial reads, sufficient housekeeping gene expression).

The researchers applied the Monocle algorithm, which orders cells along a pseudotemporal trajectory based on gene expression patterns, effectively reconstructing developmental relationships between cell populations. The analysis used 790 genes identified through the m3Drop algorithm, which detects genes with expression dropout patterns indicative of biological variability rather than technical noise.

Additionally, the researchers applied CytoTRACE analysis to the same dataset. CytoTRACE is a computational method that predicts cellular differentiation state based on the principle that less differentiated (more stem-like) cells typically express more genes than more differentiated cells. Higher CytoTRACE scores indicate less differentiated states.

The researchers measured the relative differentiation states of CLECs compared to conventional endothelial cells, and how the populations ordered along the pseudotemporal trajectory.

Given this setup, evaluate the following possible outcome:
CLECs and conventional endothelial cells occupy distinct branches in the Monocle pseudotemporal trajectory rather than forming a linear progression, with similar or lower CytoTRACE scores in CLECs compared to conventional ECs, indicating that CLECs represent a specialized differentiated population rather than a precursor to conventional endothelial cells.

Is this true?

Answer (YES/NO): NO